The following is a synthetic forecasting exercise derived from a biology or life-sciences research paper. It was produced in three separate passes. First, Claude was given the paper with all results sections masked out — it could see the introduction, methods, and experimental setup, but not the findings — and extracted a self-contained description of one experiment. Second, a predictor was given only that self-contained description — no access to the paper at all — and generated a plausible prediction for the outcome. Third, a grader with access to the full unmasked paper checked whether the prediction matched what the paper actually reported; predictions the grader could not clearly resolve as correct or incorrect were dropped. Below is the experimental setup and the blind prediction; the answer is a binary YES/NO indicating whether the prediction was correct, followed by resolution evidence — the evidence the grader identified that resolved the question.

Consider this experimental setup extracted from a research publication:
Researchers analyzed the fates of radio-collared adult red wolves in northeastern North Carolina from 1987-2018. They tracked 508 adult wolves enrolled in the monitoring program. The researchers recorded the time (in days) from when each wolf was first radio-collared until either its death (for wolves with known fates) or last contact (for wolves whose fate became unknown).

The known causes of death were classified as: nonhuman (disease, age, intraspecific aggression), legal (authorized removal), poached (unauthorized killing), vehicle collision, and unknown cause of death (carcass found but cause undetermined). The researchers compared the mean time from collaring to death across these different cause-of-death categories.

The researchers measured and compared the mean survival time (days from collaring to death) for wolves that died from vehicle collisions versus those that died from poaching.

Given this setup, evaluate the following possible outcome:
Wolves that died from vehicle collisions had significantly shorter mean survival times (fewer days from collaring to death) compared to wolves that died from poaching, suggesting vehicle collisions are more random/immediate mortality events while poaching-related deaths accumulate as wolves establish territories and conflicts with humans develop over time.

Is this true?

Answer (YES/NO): YES